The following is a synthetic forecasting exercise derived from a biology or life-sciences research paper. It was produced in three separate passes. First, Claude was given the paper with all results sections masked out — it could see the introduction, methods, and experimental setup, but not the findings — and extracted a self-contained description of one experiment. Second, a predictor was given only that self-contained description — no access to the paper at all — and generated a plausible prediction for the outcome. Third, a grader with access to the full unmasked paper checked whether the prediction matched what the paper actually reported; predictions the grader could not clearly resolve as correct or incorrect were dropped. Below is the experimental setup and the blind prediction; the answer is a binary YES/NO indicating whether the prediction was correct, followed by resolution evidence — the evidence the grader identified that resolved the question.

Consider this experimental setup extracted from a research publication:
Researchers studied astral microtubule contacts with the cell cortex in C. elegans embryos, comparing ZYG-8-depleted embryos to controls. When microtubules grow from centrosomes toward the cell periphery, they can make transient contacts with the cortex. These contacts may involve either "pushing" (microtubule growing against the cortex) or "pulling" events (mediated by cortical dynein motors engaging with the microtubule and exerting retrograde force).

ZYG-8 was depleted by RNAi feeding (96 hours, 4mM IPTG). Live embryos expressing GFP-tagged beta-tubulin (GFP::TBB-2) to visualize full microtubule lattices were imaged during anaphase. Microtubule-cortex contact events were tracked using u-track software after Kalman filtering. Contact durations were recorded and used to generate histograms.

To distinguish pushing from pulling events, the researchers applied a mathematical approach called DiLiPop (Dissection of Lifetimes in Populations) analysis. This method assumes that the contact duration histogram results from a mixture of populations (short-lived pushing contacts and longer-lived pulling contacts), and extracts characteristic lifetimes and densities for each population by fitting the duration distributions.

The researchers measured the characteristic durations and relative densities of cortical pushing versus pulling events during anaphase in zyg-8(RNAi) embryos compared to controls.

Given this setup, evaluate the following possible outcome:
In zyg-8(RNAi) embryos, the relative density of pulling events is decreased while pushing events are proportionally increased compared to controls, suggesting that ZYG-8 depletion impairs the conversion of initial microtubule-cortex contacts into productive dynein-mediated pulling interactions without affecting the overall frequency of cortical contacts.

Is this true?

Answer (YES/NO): NO